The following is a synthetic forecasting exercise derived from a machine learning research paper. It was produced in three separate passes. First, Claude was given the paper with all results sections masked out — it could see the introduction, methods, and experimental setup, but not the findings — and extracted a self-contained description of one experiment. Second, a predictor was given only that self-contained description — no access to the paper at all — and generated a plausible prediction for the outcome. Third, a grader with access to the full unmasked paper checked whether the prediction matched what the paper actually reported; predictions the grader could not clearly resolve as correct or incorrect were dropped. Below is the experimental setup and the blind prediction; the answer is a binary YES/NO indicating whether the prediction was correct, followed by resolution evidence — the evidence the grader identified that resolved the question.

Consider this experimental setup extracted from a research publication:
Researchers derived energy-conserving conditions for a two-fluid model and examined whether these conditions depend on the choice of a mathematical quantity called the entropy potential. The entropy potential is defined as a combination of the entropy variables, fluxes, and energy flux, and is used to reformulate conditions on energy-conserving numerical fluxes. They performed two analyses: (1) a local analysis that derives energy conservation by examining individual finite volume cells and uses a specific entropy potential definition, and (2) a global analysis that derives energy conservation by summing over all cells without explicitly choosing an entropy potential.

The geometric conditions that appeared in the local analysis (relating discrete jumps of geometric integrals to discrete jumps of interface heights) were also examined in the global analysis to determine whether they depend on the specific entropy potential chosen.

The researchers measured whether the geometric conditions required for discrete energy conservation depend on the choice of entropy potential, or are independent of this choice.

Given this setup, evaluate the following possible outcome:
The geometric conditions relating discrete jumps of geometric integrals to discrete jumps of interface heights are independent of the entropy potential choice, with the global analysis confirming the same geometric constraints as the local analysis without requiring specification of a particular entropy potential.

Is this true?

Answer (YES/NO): YES